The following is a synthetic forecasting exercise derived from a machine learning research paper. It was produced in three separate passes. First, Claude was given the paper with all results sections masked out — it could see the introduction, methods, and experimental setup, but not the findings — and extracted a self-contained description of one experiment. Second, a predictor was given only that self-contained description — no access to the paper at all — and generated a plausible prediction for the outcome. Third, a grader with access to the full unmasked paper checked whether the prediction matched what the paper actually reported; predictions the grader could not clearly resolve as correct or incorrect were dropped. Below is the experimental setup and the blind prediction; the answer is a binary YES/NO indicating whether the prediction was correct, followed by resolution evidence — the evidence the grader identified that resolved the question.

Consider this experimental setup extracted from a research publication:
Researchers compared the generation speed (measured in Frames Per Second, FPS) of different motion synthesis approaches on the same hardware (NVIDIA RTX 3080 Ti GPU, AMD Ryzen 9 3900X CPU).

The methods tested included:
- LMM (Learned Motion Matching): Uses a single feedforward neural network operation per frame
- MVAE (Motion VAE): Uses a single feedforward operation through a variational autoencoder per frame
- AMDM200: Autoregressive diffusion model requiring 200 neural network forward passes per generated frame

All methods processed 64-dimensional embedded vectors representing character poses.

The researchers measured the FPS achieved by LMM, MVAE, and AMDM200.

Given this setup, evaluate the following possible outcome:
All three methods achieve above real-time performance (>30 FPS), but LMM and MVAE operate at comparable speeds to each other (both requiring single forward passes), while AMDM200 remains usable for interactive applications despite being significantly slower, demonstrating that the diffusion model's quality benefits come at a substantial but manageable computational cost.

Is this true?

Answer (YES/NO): NO